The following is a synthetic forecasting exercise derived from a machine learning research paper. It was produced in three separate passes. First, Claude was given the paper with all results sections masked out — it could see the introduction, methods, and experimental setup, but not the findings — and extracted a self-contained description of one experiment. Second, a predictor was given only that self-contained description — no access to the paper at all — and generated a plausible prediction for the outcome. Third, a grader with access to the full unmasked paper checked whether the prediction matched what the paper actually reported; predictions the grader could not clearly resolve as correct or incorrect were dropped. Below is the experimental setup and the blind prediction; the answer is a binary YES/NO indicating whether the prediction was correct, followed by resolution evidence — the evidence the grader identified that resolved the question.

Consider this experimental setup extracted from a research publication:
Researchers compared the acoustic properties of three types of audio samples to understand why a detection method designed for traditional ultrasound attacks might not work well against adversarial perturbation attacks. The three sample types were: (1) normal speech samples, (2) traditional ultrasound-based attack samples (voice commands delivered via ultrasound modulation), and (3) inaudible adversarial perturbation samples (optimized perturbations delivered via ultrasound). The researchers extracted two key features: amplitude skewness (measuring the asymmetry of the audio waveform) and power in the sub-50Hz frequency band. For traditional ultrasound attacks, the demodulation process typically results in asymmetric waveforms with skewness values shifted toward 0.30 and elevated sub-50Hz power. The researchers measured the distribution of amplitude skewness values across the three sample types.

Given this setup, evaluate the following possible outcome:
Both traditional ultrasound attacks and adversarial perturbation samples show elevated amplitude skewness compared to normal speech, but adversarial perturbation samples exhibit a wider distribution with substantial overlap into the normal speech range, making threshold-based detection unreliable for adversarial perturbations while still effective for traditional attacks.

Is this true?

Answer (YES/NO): NO